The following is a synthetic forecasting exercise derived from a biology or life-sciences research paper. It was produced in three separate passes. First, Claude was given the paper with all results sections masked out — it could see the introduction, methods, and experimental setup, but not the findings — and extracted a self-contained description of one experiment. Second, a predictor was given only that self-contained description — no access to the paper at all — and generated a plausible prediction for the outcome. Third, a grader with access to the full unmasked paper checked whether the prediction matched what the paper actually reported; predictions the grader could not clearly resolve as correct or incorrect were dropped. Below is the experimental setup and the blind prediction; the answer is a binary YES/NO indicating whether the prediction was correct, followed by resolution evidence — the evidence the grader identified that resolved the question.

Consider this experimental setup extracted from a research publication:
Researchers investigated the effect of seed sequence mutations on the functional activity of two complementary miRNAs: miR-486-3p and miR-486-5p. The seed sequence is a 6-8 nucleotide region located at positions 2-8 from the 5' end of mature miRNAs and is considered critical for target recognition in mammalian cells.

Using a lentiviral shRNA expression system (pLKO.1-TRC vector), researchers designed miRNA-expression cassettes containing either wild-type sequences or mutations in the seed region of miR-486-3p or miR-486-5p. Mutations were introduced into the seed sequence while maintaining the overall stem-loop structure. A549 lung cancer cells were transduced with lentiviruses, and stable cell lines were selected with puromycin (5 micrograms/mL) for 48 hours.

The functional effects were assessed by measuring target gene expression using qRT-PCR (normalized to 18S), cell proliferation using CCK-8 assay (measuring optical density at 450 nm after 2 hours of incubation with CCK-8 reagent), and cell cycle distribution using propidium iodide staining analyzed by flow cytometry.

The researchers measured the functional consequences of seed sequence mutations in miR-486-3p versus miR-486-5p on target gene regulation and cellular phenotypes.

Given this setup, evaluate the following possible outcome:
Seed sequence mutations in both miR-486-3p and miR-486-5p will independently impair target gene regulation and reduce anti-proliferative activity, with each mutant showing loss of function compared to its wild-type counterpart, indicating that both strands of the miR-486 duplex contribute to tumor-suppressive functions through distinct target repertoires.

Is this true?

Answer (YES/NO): NO